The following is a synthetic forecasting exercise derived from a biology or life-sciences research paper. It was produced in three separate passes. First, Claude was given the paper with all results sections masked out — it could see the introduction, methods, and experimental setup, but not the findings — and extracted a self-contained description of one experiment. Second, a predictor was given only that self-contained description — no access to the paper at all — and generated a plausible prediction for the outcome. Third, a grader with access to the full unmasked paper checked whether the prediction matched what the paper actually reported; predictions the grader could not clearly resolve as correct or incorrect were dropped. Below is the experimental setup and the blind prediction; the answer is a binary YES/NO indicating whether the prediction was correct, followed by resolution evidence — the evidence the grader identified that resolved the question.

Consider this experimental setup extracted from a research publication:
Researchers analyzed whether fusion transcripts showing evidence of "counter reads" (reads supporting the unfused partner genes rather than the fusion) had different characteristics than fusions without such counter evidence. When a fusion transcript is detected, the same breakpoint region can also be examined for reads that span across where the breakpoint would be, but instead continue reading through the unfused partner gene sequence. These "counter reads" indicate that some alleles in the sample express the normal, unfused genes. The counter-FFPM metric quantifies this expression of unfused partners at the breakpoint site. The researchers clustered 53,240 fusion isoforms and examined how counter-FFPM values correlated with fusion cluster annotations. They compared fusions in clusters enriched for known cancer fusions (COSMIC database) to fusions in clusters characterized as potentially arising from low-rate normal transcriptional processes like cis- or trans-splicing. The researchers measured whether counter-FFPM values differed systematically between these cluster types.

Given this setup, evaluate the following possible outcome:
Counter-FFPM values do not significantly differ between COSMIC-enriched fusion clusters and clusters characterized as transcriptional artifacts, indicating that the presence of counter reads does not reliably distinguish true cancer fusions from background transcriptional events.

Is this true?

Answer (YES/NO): NO